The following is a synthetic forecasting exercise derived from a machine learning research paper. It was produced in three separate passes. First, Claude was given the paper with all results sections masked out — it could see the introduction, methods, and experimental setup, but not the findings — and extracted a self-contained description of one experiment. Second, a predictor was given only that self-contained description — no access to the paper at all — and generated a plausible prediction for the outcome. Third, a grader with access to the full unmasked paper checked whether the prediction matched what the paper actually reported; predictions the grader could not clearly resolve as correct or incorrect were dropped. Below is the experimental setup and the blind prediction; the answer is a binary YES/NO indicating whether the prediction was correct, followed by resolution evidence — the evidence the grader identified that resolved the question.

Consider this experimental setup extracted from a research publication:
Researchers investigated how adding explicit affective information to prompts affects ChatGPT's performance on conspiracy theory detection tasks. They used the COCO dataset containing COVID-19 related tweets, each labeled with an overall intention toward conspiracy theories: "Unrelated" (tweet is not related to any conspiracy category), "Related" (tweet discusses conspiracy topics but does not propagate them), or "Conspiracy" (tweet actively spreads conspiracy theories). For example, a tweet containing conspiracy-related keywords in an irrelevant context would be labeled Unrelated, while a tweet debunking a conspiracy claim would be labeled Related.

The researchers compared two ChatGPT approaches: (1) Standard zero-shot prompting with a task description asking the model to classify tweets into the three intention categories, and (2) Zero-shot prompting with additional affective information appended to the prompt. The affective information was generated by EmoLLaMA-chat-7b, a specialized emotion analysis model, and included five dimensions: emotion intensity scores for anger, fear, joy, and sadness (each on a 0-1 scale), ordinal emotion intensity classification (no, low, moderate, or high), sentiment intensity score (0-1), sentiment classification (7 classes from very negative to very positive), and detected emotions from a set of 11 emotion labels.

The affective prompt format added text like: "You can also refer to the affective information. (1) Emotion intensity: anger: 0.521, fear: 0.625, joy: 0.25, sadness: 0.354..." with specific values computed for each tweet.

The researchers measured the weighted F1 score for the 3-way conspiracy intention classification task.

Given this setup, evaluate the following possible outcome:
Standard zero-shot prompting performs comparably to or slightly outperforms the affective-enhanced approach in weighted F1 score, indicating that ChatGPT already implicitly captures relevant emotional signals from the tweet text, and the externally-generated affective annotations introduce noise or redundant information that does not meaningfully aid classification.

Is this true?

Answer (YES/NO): YES